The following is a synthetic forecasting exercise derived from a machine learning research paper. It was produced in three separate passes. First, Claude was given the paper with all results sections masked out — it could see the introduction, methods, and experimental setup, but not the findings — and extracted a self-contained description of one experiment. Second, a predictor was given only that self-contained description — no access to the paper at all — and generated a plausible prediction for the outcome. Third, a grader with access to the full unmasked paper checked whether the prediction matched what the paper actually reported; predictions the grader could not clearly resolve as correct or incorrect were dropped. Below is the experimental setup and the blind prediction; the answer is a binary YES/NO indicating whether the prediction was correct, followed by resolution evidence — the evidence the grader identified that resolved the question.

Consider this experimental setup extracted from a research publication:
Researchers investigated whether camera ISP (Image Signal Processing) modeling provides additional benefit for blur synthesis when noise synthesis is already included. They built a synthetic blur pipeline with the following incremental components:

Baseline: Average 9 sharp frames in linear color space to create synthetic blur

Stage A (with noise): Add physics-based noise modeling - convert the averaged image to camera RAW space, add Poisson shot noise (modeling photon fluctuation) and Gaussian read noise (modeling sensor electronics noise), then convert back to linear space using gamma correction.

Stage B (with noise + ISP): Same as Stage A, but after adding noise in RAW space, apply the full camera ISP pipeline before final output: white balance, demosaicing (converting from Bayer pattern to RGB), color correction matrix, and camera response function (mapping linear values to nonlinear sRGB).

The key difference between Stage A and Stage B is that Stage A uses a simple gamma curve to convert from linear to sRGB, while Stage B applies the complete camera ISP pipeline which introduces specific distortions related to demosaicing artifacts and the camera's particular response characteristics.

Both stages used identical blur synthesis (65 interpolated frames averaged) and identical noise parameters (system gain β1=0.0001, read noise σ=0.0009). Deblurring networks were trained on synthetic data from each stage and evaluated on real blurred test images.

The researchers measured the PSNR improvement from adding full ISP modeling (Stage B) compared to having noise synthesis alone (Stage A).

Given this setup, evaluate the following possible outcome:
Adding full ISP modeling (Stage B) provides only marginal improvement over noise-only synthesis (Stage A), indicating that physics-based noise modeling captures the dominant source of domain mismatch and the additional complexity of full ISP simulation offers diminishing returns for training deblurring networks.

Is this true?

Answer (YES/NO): NO